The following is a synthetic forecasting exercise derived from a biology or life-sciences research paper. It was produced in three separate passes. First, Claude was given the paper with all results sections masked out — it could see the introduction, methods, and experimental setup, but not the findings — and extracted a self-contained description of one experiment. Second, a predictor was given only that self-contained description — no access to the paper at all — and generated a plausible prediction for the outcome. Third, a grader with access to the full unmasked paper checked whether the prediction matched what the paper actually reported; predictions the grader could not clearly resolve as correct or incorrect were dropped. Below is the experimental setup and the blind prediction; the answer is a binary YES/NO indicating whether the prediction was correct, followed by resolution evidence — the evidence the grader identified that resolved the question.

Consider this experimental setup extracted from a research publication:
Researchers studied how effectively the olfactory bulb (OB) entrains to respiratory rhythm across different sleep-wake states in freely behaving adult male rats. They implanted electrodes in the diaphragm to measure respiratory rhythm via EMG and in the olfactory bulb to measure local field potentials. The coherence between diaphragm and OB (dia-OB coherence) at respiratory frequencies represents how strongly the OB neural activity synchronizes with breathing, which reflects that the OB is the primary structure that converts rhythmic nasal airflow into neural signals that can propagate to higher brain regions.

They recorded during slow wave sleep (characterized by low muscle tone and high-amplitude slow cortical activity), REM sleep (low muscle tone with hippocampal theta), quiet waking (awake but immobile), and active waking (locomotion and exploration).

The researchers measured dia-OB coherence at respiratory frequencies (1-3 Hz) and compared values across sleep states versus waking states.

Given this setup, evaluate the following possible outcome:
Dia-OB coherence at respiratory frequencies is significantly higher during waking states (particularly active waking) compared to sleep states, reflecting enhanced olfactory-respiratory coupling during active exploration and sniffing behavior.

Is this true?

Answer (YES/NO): NO